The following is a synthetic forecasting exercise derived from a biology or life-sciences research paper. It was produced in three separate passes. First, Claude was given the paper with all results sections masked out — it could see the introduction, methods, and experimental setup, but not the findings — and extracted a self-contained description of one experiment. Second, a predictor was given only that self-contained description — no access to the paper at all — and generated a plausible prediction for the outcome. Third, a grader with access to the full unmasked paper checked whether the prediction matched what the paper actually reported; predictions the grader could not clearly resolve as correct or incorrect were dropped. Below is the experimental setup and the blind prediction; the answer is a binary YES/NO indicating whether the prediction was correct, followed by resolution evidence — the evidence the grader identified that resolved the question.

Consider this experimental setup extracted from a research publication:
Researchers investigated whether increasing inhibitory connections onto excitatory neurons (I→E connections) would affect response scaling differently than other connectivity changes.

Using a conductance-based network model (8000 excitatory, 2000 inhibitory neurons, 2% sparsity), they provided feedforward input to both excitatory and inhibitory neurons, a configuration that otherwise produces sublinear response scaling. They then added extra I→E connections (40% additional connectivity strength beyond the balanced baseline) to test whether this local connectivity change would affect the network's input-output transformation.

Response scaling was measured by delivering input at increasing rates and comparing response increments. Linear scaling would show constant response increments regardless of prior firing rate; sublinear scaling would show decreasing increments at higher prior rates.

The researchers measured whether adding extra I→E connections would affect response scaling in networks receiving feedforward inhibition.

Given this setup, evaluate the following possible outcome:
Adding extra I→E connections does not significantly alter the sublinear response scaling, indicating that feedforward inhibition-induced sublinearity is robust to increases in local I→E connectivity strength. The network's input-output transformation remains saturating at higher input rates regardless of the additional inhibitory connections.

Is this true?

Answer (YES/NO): YES